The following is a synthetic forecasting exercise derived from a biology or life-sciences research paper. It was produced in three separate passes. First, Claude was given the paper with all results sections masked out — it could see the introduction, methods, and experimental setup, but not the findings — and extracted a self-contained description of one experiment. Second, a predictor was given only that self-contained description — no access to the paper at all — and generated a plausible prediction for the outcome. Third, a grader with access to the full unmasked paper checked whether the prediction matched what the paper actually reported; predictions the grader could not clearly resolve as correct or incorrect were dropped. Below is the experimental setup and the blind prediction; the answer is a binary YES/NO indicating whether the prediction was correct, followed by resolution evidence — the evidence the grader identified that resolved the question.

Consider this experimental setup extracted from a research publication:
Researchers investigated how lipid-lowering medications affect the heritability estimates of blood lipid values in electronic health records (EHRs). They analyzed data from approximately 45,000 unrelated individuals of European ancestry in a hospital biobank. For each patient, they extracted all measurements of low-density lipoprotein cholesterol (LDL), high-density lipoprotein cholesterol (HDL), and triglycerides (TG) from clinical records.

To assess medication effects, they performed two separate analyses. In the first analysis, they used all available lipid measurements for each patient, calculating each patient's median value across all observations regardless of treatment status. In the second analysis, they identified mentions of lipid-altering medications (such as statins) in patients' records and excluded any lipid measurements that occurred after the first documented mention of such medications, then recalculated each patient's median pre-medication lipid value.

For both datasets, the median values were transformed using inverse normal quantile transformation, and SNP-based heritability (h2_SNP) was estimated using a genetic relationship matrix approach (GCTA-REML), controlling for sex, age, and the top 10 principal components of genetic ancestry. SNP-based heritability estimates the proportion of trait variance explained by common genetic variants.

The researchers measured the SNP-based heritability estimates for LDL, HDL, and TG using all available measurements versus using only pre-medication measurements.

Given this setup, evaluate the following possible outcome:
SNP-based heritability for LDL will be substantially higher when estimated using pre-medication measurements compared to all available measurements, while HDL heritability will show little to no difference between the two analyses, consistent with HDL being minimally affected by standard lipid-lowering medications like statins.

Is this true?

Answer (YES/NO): NO